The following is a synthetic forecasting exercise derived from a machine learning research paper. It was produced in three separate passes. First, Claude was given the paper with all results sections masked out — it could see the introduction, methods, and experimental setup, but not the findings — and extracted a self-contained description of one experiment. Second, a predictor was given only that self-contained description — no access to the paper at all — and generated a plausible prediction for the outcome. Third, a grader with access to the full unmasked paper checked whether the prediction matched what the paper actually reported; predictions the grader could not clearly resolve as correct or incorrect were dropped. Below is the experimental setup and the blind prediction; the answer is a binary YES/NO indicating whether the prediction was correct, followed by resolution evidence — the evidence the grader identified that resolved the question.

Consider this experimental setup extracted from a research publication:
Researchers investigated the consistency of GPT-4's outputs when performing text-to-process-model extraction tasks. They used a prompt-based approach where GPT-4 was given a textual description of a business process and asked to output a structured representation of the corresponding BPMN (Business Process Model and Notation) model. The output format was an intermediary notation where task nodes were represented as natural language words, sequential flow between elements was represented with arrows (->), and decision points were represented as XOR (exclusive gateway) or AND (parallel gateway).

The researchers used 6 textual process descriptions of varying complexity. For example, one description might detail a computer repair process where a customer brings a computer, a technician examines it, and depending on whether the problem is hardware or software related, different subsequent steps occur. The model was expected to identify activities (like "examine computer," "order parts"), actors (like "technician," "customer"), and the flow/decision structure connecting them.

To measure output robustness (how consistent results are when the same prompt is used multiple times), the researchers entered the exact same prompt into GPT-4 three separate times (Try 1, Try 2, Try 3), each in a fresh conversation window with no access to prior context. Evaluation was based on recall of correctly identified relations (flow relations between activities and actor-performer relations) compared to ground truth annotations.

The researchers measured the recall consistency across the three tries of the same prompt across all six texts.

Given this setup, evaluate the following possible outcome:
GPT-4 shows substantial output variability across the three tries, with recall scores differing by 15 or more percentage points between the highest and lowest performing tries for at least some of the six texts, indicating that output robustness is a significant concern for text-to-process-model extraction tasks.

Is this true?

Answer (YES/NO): YES